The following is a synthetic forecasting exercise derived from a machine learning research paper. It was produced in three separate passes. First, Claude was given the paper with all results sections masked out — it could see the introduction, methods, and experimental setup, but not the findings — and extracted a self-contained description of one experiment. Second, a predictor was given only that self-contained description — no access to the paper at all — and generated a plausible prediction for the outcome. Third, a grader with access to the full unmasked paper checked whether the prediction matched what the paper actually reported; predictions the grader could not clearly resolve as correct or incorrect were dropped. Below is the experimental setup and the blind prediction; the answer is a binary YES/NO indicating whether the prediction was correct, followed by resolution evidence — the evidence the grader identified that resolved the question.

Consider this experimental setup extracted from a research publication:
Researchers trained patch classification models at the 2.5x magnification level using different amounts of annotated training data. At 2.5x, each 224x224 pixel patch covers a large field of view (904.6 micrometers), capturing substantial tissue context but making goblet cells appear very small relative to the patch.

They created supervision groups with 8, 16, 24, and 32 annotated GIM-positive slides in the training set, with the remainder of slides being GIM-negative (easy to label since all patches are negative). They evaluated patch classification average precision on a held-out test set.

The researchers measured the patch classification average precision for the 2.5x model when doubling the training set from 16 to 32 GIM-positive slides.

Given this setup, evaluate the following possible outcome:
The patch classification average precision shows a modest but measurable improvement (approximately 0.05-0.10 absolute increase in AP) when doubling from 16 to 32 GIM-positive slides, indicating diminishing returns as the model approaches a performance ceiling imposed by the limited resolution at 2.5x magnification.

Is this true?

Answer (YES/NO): NO